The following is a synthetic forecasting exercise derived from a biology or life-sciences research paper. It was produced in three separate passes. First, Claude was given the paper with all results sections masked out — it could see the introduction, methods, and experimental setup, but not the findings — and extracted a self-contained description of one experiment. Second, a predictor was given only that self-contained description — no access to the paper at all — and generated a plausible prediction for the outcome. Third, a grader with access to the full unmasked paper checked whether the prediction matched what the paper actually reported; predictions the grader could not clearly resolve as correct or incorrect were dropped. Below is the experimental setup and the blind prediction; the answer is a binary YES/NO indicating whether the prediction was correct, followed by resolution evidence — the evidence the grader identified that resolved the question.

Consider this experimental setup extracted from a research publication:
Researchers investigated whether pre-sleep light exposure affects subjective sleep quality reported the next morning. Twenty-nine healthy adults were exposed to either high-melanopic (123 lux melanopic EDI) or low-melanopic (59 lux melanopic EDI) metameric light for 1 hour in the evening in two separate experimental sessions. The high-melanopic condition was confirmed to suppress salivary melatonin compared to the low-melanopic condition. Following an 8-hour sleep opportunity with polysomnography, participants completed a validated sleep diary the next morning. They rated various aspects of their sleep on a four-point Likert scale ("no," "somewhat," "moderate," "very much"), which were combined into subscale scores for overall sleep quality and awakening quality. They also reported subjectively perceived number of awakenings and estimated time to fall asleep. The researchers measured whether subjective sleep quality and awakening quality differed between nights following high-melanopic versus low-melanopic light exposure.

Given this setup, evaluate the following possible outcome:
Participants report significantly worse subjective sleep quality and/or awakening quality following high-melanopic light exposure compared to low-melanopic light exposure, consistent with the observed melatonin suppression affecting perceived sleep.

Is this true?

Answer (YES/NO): NO